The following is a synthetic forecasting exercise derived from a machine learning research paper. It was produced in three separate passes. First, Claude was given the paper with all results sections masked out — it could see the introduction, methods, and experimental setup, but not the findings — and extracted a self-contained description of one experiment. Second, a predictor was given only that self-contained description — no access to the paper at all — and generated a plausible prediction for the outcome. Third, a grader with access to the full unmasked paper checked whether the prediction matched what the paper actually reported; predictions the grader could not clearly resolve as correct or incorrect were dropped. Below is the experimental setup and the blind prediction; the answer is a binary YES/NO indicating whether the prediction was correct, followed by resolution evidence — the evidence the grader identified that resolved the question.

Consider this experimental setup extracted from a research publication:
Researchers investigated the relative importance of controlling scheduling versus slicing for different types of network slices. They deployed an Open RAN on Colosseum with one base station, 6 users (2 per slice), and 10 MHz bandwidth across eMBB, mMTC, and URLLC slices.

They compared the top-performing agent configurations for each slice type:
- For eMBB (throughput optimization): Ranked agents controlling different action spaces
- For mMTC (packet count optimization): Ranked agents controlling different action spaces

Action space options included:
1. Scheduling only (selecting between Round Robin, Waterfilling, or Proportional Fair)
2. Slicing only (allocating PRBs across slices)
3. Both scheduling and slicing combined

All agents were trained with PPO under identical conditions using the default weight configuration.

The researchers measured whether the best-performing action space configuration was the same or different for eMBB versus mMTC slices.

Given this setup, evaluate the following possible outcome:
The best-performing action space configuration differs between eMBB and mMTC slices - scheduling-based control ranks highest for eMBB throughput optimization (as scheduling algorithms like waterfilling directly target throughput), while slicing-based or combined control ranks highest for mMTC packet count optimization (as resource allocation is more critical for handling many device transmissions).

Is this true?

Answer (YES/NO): NO